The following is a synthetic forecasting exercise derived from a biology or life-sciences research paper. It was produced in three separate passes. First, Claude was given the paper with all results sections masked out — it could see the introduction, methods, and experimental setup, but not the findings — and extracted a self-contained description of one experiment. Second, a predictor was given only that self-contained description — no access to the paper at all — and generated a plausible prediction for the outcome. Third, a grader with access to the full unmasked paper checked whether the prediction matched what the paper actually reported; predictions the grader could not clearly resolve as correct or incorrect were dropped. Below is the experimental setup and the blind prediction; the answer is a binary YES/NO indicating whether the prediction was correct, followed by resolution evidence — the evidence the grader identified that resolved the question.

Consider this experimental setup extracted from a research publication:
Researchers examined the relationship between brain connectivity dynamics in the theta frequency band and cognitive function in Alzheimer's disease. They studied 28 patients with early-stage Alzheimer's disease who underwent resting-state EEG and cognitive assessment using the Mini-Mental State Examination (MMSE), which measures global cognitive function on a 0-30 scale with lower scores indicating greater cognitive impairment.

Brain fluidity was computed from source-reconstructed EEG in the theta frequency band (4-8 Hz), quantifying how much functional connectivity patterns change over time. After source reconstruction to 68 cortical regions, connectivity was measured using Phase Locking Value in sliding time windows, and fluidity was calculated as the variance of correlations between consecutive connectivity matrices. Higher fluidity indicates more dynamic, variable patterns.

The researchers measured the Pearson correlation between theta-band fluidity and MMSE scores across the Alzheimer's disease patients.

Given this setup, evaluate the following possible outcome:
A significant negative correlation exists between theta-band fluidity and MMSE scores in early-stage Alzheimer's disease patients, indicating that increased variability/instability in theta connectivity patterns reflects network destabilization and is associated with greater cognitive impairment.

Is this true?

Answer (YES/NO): NO